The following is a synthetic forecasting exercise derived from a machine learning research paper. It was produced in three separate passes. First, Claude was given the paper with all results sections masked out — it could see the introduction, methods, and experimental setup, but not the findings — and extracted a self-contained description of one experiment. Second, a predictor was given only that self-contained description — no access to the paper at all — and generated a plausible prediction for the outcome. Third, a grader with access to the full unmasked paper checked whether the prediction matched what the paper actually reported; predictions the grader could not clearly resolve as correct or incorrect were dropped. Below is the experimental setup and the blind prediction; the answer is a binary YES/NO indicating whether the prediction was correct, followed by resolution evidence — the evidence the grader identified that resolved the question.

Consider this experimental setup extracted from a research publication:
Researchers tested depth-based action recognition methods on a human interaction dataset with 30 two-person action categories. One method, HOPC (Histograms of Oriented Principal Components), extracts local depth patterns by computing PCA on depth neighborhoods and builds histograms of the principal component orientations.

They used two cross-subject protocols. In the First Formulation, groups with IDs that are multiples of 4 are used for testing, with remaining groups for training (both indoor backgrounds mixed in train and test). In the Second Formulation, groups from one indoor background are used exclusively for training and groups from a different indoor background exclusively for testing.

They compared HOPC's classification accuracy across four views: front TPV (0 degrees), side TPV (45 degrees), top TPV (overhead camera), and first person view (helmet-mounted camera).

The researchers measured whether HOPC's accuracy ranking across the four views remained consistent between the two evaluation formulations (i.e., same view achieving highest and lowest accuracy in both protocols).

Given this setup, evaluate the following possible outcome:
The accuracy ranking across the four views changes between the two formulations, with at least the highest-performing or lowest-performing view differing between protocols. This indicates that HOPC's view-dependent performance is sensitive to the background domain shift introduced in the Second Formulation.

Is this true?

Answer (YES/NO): YES